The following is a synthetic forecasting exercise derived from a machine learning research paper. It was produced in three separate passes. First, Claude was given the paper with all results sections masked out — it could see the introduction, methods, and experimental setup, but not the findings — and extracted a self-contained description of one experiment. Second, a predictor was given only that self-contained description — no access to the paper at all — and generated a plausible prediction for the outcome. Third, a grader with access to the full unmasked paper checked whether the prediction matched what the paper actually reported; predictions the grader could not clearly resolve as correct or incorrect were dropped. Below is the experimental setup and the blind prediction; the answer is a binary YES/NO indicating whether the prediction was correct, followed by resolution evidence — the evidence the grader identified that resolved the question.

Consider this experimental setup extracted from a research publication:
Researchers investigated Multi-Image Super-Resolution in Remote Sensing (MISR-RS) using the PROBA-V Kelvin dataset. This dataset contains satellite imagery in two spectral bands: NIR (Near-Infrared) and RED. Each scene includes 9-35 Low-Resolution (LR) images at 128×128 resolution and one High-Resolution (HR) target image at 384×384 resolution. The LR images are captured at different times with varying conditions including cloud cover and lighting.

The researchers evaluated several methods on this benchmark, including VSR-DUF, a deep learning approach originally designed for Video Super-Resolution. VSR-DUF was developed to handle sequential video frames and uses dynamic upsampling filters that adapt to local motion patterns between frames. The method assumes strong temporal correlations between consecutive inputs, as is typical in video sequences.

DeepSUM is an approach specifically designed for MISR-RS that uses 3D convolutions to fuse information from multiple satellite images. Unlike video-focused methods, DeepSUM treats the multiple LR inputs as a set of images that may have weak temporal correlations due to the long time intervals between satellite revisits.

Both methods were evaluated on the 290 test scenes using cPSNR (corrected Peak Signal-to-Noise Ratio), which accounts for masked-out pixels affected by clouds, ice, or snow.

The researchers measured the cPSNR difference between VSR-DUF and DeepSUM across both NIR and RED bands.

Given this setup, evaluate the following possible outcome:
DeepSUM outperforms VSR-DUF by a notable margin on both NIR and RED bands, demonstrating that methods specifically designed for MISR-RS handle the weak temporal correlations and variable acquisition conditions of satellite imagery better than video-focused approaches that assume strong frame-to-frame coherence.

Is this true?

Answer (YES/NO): YES